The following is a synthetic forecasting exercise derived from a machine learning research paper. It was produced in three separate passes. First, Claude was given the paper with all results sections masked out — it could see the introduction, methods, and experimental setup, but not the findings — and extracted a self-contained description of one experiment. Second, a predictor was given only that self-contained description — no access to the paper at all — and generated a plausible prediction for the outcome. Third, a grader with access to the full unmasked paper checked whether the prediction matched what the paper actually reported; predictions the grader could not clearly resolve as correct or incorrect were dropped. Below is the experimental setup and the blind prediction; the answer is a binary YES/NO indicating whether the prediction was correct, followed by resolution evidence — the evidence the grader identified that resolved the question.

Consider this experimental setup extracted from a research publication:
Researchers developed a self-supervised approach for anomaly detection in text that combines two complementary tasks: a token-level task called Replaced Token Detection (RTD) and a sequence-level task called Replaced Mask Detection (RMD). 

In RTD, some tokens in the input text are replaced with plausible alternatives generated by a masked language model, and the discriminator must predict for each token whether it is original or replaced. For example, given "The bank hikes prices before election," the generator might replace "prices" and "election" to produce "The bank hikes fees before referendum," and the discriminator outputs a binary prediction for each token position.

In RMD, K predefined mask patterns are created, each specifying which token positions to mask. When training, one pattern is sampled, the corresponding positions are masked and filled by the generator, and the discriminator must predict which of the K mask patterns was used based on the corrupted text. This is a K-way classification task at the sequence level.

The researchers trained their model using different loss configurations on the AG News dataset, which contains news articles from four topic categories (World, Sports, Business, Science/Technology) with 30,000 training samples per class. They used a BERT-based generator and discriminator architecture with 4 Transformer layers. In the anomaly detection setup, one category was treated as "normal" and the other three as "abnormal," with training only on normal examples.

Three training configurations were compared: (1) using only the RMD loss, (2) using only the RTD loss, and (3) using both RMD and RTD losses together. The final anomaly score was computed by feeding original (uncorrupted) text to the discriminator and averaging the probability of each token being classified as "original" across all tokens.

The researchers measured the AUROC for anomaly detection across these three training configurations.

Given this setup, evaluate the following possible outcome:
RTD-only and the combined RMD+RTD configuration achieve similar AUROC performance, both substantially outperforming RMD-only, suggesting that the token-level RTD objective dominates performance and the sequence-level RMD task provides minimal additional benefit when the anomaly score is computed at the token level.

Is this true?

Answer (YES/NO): NO